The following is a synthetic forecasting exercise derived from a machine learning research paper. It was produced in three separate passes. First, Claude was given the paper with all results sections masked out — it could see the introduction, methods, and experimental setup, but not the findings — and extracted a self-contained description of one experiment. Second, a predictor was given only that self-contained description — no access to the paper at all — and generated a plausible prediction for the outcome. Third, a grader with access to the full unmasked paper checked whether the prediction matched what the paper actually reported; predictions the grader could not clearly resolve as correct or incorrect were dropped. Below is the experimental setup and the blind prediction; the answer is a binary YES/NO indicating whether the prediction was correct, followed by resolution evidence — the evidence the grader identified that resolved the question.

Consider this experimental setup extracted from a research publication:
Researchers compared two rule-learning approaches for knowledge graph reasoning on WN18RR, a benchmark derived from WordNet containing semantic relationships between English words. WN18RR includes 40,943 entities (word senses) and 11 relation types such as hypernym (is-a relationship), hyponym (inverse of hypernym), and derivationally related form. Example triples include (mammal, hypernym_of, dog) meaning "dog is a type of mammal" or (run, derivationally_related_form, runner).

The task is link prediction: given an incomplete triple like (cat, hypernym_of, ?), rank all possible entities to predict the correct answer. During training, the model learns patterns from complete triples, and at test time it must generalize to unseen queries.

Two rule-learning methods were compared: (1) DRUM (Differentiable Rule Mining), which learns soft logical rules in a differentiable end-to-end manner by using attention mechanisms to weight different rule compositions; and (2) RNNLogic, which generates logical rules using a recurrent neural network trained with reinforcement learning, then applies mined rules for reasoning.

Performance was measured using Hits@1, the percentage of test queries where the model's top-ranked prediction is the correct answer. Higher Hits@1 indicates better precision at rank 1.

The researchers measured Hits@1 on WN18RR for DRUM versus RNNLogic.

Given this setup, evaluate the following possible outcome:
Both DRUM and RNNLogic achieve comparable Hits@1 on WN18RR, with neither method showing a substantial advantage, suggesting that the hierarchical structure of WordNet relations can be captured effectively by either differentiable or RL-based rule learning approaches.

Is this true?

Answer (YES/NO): NO